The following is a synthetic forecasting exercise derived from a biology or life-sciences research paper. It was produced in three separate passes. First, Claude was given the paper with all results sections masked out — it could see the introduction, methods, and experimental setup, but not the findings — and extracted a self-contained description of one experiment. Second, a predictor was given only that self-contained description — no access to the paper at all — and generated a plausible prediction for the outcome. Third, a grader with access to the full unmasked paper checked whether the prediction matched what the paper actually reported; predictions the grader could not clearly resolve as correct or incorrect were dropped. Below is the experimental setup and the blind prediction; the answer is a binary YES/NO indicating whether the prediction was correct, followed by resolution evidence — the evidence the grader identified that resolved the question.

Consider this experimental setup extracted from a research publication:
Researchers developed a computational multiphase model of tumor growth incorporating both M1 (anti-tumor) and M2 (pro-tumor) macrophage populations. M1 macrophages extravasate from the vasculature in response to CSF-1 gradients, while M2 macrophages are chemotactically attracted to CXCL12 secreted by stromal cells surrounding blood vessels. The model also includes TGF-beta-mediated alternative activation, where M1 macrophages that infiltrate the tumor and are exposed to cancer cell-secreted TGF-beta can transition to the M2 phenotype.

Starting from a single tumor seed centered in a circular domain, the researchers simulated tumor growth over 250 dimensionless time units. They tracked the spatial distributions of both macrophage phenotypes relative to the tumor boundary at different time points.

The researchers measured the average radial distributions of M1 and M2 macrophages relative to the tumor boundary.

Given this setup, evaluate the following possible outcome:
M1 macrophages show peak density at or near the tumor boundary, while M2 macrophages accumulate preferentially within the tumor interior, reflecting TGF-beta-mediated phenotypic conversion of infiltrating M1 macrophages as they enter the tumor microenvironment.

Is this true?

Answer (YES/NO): YES